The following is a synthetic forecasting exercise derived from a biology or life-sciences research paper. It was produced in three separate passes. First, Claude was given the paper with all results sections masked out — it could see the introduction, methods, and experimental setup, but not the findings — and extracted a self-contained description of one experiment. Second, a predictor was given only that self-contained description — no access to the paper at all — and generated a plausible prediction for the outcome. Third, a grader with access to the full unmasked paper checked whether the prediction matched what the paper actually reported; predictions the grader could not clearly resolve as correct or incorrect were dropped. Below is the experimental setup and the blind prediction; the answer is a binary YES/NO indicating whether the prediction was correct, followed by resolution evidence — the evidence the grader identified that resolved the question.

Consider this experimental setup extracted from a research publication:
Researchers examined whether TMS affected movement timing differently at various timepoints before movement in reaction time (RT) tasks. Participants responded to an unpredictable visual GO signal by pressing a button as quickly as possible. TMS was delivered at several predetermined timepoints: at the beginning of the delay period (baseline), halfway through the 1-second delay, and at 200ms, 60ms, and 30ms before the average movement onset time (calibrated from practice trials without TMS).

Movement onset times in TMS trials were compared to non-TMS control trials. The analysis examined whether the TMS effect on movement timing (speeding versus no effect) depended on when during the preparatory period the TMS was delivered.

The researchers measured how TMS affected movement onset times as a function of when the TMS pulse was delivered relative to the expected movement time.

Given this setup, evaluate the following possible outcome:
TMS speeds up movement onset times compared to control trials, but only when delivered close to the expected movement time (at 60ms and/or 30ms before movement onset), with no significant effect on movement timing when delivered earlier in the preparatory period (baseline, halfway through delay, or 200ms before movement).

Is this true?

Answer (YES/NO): NO